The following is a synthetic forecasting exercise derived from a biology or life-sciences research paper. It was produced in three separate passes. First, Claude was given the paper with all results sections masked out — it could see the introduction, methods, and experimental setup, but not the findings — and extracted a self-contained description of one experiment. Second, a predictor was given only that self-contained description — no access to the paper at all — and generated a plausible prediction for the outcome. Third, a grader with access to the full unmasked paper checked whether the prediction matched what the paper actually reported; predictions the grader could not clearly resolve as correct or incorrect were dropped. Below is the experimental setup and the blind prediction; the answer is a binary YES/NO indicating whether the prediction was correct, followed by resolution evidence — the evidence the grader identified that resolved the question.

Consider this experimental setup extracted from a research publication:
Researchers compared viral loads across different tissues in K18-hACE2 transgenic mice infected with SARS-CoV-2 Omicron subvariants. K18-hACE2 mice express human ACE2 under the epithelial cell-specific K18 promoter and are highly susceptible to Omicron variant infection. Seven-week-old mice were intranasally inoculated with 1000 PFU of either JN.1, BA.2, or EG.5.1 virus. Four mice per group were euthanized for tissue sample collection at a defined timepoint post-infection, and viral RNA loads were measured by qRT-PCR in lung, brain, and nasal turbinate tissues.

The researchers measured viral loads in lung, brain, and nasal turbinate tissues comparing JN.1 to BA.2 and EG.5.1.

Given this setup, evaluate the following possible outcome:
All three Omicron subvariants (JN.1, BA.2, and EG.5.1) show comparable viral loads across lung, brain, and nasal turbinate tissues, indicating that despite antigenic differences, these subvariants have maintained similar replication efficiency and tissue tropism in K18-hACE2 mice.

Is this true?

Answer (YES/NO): NO